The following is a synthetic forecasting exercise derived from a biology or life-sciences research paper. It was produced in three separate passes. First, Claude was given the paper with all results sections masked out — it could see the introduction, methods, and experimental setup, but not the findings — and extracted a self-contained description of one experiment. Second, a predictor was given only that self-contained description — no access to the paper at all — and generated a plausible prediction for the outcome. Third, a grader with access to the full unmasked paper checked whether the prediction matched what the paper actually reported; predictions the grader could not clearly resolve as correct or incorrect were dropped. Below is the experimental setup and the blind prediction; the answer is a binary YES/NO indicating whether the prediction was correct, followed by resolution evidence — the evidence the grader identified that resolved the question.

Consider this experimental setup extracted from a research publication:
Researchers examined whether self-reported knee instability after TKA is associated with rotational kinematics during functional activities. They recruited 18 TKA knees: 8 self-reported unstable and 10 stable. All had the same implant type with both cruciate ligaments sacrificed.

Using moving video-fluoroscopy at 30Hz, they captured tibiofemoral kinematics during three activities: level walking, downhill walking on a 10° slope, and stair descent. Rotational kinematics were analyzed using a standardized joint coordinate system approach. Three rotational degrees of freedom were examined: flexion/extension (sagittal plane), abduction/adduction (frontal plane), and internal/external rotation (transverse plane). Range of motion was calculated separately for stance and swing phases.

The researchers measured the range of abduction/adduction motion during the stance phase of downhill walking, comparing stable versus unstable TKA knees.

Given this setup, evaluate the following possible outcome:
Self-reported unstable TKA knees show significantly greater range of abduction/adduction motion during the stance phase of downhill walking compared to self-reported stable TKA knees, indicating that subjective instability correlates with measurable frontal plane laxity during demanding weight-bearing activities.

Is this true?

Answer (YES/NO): YES